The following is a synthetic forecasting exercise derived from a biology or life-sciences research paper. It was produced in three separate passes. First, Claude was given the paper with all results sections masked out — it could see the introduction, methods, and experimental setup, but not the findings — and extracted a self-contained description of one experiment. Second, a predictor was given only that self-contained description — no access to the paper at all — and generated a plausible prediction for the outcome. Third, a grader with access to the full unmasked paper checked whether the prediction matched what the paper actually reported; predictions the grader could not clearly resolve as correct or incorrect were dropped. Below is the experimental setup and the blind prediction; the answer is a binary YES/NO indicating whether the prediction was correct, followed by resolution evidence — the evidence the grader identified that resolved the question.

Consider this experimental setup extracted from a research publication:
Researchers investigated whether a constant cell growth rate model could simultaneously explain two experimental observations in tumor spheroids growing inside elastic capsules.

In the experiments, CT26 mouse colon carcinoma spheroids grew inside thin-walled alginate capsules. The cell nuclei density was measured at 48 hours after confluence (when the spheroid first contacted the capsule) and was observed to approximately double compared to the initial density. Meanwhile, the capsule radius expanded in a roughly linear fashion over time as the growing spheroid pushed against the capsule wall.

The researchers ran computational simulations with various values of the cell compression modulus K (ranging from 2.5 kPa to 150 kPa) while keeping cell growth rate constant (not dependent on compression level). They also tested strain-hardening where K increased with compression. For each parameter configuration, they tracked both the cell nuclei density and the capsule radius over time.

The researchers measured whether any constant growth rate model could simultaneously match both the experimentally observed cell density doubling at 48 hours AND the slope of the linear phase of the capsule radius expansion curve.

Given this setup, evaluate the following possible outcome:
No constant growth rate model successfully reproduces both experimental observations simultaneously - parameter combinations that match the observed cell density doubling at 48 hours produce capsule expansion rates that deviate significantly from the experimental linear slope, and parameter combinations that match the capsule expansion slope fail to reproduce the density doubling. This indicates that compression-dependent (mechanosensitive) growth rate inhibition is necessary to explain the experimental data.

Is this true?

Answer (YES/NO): YES